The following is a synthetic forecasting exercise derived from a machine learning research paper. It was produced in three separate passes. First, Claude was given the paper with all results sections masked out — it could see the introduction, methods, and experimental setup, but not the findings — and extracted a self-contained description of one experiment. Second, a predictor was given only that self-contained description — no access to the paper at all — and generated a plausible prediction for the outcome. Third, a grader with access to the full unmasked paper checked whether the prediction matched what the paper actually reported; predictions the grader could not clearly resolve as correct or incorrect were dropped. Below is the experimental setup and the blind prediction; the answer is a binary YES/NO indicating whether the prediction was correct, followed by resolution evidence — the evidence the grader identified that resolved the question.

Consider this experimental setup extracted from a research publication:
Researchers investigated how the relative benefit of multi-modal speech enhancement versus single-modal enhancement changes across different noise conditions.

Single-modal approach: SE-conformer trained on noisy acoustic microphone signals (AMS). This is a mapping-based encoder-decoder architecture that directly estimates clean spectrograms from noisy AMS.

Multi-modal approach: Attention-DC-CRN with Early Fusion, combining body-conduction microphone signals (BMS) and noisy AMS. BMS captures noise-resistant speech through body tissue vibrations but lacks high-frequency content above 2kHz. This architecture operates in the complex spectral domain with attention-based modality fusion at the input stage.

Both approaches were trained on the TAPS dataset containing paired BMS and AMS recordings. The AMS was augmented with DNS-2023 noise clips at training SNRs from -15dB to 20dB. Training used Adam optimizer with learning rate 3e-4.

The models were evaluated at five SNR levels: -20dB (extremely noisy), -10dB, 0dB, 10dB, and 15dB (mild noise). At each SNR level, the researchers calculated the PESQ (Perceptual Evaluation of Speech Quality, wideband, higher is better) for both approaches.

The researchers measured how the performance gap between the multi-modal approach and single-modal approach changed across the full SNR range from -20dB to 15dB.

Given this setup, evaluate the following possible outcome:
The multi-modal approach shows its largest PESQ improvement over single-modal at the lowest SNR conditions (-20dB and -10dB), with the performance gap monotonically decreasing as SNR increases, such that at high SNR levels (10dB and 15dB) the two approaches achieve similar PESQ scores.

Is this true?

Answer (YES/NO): NO